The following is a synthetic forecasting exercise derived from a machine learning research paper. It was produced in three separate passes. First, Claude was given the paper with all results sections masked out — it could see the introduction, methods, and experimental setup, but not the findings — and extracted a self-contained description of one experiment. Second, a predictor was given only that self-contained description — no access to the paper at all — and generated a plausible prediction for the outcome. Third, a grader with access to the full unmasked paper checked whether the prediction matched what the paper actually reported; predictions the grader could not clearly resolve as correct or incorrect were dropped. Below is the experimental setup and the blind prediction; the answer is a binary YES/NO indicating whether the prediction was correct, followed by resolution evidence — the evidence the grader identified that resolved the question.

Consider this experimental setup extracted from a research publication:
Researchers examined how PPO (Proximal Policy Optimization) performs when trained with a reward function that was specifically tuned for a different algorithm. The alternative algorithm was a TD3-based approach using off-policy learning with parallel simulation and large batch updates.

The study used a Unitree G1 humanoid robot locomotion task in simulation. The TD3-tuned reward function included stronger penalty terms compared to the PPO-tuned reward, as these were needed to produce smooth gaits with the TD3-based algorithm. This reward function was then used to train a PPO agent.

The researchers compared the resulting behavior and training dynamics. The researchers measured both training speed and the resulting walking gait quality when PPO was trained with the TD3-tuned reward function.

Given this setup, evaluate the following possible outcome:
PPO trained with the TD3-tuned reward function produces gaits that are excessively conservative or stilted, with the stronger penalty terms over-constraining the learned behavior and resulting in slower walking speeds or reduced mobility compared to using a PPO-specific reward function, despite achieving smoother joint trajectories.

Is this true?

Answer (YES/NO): NO